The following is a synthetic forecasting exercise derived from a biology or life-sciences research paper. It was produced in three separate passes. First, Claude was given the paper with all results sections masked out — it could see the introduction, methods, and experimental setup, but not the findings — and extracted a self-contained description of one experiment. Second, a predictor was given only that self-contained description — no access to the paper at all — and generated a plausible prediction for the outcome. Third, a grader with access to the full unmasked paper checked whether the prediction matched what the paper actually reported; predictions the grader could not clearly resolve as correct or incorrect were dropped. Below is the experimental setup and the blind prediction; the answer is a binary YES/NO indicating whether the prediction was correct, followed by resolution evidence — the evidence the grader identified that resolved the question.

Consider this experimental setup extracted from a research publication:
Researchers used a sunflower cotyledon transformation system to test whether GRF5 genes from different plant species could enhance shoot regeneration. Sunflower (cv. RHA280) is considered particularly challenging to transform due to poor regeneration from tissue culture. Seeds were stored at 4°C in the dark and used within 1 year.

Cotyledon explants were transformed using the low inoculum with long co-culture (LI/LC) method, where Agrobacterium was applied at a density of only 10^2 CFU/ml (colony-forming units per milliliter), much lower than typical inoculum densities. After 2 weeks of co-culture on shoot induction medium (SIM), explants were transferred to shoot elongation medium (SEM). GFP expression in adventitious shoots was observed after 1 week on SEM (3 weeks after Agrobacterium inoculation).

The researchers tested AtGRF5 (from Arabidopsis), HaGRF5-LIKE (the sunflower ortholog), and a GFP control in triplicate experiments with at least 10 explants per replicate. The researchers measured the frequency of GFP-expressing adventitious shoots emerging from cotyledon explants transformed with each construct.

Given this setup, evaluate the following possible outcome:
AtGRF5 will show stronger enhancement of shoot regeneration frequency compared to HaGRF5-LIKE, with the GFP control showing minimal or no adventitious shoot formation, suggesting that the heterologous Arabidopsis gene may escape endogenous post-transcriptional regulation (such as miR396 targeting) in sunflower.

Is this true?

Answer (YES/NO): NO